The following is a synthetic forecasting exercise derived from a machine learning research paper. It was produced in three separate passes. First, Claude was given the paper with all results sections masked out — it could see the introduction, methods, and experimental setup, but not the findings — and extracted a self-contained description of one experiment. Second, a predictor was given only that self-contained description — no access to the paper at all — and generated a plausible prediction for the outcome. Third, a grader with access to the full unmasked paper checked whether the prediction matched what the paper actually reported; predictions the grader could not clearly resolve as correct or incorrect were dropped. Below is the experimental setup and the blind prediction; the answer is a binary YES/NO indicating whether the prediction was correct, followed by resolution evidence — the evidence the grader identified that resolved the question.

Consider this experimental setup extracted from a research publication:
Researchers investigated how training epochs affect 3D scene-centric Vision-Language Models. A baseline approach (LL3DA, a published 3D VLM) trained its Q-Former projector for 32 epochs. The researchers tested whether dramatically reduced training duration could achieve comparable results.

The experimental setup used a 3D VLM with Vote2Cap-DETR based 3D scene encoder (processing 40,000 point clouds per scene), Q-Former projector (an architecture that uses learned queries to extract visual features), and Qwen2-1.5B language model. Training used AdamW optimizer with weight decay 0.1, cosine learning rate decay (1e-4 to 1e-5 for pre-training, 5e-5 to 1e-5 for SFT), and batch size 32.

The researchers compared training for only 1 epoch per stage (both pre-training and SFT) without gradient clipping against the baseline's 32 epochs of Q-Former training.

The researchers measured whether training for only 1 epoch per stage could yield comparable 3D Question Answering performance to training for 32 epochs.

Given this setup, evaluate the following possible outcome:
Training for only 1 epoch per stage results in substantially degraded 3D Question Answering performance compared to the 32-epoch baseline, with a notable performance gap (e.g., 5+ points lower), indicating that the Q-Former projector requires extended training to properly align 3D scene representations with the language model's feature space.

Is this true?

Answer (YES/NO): NO